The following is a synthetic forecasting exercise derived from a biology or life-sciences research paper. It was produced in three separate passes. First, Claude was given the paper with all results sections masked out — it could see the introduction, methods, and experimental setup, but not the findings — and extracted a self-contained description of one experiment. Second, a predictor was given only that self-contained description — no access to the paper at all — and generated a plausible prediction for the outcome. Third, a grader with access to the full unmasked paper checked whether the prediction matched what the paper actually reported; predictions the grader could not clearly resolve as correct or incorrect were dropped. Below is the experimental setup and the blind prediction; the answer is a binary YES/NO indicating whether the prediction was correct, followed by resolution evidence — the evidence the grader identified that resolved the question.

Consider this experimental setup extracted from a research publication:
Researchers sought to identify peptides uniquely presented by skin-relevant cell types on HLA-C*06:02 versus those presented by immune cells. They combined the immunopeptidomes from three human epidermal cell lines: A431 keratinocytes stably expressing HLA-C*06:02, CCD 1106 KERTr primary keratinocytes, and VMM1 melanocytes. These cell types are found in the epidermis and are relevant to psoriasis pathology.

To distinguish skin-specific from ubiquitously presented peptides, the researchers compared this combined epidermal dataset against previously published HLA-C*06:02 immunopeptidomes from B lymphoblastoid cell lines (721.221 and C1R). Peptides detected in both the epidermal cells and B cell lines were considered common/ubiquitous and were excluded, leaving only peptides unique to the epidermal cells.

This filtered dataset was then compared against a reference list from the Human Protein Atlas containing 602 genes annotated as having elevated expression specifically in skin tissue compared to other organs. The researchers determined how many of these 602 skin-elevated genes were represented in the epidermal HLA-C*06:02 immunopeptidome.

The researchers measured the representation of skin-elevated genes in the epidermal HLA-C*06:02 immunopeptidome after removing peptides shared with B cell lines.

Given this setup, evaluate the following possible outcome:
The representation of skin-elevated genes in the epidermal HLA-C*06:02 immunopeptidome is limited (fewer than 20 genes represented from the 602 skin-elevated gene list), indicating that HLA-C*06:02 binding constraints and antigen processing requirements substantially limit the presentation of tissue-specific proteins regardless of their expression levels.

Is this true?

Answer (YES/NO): NO